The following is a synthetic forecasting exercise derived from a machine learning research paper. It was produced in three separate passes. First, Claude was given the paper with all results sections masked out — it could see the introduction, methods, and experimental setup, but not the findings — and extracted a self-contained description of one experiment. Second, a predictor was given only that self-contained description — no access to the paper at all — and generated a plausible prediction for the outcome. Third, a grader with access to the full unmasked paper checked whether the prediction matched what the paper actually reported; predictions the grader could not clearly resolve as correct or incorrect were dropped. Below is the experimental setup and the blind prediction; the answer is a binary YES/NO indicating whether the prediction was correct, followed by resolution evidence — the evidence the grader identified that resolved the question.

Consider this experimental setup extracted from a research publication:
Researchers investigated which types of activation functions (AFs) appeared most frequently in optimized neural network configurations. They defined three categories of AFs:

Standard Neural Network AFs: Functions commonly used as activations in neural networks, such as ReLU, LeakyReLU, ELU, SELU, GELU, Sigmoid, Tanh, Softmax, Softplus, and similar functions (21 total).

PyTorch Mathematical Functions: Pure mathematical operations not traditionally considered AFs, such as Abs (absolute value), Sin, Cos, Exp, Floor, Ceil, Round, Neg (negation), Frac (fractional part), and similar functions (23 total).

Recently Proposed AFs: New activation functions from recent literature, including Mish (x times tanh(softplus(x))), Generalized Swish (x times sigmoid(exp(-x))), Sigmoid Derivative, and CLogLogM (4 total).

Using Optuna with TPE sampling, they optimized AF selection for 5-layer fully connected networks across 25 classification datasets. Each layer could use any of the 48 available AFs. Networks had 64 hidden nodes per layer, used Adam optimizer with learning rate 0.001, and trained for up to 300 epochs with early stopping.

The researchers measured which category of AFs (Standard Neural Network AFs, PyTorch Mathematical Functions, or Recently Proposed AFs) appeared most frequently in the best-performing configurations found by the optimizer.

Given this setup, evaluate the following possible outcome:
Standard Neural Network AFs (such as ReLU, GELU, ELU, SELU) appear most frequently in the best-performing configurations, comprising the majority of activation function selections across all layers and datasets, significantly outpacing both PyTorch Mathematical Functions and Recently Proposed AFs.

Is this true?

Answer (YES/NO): NO